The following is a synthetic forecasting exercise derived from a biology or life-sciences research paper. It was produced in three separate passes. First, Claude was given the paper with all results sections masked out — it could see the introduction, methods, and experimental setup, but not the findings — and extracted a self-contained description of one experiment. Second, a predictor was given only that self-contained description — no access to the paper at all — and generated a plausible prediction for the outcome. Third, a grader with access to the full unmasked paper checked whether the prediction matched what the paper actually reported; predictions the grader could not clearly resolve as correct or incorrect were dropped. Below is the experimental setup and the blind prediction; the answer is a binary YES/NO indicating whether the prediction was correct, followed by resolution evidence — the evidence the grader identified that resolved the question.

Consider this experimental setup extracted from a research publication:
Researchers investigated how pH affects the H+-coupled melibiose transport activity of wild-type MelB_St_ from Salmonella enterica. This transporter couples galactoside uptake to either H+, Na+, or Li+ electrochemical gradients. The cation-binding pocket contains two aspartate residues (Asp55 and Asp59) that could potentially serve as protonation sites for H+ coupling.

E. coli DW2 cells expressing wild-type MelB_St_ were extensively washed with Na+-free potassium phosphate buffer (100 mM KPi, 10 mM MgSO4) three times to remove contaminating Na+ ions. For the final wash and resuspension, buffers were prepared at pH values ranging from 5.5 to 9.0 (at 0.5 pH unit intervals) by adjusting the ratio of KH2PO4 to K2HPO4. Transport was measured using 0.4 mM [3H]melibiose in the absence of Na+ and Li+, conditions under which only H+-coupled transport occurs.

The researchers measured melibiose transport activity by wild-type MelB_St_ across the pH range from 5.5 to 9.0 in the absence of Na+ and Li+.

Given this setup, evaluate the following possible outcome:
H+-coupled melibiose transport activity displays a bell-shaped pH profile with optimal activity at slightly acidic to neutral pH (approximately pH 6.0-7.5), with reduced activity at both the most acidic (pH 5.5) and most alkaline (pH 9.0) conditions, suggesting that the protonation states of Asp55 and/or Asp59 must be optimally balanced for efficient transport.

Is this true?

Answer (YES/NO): NO